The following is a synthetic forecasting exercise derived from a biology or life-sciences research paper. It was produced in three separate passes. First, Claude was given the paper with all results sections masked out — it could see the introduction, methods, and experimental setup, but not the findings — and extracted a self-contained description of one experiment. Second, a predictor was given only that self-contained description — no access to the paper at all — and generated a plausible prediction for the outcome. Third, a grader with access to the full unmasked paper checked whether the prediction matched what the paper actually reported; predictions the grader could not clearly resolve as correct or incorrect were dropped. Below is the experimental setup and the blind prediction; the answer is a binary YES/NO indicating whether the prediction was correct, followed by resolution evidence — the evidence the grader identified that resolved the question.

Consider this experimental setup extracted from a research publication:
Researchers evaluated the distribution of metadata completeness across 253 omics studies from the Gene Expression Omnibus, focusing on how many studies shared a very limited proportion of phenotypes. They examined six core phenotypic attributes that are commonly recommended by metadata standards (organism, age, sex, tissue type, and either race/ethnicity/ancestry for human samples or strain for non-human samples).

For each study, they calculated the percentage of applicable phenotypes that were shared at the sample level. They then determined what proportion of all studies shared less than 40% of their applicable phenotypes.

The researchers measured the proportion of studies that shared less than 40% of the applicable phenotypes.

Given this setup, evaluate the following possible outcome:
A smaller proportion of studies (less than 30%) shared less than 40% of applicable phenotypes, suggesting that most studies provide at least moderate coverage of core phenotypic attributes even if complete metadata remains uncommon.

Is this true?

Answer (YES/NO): NO